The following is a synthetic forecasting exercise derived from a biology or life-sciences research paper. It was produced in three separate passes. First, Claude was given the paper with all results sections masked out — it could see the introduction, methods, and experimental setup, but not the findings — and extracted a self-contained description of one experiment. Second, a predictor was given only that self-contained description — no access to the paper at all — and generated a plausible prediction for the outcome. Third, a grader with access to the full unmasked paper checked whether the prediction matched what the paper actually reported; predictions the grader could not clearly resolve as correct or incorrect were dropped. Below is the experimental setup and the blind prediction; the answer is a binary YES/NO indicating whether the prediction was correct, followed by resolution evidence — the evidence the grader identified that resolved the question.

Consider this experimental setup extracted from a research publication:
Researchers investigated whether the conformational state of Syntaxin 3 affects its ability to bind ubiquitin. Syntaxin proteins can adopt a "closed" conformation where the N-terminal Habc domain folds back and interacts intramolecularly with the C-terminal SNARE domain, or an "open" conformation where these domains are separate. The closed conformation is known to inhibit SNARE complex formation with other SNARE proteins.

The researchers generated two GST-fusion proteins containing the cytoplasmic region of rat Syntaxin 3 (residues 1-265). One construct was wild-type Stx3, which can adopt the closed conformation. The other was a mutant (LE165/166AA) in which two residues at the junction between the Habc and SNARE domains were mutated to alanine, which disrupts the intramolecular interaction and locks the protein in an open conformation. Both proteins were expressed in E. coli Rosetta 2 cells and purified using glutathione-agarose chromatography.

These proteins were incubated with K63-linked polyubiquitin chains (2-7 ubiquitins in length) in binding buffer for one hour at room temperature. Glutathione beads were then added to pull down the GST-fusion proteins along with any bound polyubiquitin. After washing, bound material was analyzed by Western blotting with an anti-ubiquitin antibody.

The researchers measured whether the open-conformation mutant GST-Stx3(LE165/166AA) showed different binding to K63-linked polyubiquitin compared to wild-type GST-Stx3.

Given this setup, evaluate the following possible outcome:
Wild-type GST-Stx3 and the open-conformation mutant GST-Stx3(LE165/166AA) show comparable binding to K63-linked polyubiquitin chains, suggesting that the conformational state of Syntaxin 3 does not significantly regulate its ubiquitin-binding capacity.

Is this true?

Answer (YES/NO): NO